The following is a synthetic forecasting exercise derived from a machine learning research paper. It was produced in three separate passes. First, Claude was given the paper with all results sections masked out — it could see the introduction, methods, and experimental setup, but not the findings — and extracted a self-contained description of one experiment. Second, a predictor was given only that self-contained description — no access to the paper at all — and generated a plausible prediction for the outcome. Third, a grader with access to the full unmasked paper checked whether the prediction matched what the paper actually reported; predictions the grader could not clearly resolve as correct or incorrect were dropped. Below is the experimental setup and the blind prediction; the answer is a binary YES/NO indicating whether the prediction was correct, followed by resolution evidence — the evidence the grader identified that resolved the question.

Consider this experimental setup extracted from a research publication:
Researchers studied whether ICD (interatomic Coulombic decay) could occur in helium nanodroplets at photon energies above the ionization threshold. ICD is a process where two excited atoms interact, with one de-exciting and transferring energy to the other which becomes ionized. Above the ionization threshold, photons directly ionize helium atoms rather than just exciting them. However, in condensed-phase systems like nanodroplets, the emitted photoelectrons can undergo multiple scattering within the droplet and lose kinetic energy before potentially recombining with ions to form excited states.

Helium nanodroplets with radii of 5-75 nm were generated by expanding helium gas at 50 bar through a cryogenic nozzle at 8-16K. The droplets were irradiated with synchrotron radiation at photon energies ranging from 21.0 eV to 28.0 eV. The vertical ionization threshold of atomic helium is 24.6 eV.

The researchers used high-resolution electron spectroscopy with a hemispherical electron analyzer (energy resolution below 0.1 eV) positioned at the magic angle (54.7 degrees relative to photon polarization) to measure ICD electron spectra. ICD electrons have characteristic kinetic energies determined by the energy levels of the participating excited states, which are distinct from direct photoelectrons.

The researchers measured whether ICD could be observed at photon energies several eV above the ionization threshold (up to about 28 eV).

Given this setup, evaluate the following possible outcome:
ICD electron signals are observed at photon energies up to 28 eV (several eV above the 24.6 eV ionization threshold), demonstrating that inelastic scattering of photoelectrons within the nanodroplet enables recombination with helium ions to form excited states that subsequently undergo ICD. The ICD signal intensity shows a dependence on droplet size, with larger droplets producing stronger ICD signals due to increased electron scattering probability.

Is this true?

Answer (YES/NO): YES